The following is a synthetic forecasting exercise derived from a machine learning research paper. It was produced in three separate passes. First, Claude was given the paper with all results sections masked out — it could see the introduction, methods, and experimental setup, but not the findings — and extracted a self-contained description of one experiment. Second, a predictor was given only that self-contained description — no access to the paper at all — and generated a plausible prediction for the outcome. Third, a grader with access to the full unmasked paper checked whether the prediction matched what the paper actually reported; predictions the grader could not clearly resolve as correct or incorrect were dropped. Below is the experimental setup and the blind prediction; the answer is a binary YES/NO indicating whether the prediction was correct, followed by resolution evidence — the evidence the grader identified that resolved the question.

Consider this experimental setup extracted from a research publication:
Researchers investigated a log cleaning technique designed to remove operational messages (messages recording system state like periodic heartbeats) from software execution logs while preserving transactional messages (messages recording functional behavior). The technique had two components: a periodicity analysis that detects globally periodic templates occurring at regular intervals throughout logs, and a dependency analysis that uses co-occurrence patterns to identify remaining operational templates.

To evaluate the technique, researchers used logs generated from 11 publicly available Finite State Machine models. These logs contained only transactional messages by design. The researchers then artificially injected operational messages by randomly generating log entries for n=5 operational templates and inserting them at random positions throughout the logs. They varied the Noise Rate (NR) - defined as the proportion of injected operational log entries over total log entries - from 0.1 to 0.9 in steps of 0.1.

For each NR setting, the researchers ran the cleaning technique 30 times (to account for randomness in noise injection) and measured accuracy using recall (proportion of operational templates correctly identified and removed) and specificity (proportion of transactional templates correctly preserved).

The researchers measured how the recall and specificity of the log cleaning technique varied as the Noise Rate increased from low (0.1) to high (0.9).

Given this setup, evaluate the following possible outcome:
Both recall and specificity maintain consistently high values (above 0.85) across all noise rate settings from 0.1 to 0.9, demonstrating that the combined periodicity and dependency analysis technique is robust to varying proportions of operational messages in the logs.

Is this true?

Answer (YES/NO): NO